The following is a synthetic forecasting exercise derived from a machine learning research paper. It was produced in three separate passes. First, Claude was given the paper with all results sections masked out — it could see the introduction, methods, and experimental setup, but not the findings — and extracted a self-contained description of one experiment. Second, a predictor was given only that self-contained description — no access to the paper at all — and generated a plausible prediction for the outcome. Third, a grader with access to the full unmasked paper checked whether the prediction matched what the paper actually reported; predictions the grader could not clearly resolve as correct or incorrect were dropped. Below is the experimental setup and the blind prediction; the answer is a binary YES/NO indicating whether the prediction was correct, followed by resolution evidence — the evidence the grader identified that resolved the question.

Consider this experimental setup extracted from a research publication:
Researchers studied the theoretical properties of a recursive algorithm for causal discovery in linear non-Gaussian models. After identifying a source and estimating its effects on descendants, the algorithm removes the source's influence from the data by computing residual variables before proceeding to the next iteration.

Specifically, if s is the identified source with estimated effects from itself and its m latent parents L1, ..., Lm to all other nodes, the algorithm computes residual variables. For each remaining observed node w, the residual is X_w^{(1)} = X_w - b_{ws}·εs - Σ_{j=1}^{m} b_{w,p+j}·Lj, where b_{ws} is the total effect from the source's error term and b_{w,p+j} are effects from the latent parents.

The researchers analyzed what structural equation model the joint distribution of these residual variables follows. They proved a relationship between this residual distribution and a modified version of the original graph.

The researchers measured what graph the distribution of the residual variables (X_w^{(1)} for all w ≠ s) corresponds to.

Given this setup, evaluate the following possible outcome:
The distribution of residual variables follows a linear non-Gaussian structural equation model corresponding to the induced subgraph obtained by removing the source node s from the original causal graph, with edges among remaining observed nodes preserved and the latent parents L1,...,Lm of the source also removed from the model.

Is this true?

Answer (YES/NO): YES